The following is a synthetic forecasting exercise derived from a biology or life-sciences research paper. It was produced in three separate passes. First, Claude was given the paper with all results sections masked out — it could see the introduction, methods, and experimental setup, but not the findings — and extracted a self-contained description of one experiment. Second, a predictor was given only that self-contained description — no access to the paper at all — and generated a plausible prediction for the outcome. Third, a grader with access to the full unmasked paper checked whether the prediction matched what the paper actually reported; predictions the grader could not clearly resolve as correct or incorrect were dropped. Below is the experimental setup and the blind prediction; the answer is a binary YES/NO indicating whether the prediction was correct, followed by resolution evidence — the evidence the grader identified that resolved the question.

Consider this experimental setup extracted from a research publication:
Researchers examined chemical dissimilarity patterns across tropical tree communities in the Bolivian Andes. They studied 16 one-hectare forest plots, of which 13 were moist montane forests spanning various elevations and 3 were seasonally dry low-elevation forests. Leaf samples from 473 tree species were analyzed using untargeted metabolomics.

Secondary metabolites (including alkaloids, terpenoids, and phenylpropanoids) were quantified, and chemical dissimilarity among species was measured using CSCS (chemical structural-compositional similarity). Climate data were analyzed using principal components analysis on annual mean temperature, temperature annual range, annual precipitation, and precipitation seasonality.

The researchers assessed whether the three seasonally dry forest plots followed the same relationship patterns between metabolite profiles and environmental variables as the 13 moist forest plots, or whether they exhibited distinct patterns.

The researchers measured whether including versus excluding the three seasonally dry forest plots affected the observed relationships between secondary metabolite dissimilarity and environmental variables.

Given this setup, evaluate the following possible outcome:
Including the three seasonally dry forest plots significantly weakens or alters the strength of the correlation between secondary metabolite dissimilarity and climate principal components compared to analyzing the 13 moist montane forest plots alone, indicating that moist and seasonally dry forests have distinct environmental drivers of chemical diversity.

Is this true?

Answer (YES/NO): NO